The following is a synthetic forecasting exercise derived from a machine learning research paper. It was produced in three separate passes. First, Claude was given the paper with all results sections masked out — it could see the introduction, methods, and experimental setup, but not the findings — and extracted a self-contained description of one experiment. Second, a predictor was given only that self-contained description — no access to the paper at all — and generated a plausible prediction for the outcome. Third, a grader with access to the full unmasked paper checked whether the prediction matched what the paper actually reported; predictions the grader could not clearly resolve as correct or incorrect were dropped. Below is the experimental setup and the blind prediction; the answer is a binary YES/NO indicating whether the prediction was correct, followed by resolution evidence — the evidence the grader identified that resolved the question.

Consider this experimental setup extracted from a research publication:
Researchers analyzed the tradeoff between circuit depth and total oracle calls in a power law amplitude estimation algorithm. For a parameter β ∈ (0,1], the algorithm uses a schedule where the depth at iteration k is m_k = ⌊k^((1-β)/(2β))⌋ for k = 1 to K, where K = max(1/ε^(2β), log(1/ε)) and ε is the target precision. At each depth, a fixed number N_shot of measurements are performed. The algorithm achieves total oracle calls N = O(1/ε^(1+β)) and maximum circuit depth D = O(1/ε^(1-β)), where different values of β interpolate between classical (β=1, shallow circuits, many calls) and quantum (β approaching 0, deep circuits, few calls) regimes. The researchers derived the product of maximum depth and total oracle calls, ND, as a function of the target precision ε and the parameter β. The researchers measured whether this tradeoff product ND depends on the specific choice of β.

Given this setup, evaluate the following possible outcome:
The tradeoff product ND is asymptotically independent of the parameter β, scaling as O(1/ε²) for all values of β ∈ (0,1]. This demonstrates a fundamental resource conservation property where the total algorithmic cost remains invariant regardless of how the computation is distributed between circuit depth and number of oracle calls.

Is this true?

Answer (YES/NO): YES